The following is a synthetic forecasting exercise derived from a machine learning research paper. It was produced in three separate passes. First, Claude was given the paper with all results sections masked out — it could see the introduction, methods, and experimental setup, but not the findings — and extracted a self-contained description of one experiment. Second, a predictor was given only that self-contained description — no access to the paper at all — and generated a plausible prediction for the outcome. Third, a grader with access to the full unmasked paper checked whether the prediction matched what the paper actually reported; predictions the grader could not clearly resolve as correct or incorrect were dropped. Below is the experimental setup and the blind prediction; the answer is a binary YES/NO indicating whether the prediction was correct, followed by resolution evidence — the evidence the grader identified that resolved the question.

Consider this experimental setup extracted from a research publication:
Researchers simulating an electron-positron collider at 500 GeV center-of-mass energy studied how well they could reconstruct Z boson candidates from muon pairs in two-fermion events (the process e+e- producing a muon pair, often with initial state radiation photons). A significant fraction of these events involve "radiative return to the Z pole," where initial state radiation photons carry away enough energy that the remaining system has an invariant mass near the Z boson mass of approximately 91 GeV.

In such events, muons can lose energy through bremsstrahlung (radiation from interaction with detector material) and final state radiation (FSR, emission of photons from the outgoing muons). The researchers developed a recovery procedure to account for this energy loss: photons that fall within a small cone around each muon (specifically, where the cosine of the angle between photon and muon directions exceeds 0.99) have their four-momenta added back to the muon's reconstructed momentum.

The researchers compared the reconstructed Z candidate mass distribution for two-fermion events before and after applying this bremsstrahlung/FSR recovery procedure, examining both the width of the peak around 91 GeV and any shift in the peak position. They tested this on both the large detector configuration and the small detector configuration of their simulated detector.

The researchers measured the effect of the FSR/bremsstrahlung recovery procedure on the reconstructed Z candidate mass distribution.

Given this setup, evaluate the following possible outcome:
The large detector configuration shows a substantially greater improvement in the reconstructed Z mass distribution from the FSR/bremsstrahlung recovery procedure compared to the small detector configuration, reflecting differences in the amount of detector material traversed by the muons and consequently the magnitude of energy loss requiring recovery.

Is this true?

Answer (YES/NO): NO